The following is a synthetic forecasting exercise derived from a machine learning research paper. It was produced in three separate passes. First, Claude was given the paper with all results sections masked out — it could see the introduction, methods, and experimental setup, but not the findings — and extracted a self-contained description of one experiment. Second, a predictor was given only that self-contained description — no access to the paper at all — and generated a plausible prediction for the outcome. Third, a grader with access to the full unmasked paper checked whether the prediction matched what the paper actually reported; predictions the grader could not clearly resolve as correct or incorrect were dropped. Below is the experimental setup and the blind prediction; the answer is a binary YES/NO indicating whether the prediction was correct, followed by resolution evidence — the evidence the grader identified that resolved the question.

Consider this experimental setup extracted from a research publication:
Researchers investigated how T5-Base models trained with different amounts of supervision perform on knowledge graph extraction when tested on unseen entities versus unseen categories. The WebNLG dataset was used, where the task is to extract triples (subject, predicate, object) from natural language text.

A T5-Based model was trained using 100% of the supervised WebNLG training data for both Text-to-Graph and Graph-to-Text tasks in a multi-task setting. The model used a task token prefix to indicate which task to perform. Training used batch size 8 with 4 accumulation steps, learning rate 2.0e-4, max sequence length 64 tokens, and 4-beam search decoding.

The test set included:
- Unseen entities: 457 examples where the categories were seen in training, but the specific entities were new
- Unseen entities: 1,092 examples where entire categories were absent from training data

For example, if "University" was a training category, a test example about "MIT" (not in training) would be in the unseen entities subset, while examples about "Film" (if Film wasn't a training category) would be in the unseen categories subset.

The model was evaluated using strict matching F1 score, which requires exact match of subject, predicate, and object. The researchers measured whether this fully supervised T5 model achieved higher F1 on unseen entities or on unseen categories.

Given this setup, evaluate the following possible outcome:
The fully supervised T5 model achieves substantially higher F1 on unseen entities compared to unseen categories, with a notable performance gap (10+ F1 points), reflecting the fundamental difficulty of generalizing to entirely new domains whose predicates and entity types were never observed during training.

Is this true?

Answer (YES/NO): YES